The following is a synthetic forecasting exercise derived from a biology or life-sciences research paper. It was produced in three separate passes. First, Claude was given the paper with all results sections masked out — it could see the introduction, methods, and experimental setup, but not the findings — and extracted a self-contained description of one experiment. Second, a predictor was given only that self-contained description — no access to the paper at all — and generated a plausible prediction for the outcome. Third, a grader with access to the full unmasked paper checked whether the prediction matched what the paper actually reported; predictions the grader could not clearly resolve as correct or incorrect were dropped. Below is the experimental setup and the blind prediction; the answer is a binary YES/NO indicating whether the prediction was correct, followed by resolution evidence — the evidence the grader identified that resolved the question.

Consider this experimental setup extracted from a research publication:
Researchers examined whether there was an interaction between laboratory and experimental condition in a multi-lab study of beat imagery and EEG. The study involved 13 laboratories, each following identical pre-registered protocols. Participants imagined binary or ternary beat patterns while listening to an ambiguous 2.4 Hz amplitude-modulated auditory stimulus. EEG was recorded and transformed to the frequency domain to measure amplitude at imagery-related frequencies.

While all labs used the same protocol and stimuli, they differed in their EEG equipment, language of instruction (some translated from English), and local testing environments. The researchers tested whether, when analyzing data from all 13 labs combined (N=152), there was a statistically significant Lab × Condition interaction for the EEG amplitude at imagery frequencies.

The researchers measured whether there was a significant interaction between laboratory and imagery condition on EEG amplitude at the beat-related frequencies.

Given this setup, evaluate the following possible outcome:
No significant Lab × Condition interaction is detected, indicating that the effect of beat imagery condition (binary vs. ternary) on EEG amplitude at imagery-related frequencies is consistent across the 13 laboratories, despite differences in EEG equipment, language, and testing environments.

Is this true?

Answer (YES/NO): YES